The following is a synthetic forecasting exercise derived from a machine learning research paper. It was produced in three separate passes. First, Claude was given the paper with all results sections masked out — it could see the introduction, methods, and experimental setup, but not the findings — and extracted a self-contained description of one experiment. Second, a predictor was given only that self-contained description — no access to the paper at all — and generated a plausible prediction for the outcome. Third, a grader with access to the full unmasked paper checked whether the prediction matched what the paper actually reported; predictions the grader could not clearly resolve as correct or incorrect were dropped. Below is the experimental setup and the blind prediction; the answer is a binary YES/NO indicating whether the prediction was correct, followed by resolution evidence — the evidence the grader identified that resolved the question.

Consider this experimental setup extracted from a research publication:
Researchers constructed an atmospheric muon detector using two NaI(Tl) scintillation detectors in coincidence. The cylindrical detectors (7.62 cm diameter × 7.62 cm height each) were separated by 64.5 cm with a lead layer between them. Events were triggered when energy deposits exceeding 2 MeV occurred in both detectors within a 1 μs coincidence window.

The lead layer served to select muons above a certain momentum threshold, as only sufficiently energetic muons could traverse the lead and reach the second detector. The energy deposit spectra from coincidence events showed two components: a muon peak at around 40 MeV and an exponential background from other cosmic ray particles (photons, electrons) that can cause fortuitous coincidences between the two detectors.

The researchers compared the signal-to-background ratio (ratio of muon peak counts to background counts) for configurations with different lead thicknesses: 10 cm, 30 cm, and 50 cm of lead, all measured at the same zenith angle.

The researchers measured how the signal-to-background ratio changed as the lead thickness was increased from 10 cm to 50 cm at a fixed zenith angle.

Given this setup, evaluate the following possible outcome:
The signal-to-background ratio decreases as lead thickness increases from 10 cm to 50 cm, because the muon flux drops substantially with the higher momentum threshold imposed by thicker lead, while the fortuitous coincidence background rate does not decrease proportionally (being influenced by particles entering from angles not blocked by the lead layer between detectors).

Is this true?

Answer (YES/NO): NO